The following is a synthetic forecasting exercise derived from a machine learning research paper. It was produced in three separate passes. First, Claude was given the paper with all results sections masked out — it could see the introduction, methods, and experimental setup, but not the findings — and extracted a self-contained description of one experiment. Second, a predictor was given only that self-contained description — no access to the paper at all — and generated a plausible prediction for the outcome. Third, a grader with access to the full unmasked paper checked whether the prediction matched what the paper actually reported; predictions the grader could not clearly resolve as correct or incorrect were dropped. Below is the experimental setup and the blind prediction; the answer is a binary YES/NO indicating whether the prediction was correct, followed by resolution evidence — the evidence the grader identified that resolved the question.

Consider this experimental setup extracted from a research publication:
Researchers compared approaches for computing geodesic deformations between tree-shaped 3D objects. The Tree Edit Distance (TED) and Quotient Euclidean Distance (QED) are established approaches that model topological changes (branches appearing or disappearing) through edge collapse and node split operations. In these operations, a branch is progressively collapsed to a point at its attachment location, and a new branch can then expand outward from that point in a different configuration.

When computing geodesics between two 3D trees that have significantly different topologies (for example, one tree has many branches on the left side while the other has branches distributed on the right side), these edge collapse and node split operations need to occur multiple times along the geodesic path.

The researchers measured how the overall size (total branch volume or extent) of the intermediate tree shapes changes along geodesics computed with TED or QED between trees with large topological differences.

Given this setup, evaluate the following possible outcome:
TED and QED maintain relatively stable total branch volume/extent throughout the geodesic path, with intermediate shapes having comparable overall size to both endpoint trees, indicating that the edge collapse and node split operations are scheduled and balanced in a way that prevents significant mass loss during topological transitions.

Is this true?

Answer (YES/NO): NO